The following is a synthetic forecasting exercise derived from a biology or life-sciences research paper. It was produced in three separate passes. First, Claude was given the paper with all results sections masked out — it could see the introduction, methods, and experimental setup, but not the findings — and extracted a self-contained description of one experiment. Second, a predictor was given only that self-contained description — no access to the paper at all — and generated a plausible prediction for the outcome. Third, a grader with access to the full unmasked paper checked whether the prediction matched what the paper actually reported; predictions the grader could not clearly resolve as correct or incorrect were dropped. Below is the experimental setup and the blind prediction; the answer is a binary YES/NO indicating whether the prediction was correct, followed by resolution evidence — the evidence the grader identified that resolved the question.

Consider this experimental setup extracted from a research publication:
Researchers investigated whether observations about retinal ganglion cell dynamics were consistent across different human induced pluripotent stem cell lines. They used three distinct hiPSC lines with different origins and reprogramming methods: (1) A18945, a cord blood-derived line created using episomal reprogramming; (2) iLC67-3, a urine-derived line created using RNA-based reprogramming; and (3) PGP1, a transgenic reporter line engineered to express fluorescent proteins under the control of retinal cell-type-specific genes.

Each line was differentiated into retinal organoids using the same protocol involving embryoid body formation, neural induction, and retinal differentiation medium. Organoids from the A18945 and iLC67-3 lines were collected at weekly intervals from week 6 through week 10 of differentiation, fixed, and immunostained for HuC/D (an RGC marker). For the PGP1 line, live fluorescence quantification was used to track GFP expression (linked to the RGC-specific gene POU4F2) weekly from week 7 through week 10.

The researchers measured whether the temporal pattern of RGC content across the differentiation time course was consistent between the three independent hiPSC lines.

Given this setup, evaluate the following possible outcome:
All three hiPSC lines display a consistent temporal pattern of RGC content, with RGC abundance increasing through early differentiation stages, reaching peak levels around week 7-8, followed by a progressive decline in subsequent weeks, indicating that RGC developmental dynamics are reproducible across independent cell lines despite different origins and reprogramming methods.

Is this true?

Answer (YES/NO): NO